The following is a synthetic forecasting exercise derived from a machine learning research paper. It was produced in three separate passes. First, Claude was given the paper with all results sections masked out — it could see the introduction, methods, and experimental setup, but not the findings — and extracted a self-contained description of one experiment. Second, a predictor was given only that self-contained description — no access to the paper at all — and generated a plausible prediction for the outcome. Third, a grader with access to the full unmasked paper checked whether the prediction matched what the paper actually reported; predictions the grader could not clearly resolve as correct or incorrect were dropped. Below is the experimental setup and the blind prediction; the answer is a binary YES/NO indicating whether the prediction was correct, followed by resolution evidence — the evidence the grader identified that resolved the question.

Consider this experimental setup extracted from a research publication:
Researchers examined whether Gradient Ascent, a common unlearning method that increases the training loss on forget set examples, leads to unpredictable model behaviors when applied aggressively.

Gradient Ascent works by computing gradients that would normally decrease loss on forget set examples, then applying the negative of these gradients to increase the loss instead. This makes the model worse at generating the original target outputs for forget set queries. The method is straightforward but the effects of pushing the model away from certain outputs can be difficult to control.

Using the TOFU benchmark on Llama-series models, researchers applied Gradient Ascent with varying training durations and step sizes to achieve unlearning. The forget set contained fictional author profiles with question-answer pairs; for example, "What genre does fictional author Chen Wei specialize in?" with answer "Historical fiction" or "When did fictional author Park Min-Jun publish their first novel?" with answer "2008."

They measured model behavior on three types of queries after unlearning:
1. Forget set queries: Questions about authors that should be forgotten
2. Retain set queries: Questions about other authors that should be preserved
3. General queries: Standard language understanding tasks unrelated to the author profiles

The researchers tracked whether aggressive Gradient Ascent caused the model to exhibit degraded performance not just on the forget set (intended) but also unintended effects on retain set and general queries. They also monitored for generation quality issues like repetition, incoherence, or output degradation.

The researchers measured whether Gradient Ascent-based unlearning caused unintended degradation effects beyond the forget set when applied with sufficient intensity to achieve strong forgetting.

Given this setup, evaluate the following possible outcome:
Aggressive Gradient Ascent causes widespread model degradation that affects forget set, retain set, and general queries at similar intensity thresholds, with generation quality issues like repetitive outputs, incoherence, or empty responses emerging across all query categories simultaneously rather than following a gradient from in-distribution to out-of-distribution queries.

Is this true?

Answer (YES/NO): NO